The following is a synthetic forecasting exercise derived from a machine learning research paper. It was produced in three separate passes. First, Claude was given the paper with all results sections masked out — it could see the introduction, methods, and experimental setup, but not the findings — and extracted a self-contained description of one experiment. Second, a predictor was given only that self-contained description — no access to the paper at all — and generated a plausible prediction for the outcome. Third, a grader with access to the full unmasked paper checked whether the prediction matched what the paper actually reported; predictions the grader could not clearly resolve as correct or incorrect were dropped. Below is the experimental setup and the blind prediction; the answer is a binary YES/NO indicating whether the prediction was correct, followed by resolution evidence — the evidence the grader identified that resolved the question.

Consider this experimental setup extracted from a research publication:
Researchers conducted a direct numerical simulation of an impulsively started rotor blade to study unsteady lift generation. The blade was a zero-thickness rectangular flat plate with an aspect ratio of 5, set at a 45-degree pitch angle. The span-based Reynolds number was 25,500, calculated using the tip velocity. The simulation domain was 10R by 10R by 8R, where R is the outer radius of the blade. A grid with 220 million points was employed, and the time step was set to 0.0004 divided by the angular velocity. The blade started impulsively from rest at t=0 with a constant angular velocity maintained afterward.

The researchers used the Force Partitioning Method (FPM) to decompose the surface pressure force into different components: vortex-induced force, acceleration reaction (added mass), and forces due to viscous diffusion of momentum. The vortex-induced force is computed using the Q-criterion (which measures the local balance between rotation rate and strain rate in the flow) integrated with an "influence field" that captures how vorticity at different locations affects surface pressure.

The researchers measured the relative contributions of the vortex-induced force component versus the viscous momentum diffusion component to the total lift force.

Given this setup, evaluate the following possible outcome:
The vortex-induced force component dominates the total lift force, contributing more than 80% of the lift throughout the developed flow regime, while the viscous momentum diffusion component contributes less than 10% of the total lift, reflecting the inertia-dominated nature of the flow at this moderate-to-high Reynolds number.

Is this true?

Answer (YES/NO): YES